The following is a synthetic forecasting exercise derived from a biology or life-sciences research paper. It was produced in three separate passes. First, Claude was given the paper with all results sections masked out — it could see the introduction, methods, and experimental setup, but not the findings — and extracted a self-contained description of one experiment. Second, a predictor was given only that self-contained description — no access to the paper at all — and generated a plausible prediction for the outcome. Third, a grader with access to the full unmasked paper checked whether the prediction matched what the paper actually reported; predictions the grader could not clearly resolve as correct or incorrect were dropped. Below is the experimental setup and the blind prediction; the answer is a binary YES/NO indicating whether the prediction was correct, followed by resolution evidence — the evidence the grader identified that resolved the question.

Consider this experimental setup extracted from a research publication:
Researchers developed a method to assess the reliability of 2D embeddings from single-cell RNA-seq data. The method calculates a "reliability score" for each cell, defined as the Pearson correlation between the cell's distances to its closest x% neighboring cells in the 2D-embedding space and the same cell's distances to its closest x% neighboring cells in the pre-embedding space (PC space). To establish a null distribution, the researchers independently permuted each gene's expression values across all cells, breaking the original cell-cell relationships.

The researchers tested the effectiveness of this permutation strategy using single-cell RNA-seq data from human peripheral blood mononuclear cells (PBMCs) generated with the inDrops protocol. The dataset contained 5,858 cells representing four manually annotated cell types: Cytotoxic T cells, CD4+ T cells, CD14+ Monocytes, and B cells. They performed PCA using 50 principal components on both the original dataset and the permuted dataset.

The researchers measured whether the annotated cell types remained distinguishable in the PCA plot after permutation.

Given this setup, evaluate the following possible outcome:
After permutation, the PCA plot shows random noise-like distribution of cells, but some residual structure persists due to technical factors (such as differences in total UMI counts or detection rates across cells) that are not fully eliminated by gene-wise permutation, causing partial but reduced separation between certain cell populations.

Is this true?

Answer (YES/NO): NO